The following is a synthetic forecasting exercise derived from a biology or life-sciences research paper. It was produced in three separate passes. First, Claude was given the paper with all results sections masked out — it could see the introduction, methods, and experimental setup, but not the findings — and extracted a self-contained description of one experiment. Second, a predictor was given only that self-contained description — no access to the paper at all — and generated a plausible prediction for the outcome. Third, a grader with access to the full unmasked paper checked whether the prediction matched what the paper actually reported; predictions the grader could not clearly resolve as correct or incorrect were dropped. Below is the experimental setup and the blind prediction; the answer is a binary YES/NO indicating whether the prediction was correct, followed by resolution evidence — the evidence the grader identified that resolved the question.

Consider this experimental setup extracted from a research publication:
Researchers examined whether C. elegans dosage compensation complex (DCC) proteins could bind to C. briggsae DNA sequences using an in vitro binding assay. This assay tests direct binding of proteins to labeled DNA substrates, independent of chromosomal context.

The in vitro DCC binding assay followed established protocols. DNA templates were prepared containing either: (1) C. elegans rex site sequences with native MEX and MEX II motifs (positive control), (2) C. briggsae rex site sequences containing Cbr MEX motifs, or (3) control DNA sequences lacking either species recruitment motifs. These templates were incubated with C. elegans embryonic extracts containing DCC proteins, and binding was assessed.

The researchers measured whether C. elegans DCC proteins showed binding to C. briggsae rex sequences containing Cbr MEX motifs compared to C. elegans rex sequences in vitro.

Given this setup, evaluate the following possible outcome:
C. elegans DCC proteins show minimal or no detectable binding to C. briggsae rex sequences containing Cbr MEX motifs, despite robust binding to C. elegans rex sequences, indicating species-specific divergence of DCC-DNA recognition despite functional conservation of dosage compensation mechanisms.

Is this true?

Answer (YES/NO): YES